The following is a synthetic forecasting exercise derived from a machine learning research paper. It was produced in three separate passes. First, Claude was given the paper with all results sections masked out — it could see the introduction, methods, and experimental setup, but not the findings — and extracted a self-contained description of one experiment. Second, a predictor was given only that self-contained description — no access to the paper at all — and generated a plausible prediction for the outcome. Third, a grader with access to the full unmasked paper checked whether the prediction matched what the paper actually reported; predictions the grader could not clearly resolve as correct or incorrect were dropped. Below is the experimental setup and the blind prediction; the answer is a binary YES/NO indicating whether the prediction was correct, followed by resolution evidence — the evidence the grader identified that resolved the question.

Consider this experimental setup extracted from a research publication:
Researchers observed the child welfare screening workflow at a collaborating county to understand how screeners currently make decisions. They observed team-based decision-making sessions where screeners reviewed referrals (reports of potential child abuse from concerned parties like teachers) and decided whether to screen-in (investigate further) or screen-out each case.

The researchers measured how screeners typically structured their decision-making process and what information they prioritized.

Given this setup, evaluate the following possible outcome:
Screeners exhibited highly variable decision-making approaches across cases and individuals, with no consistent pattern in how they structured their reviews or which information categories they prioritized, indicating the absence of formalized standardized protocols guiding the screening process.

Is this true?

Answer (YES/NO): NO